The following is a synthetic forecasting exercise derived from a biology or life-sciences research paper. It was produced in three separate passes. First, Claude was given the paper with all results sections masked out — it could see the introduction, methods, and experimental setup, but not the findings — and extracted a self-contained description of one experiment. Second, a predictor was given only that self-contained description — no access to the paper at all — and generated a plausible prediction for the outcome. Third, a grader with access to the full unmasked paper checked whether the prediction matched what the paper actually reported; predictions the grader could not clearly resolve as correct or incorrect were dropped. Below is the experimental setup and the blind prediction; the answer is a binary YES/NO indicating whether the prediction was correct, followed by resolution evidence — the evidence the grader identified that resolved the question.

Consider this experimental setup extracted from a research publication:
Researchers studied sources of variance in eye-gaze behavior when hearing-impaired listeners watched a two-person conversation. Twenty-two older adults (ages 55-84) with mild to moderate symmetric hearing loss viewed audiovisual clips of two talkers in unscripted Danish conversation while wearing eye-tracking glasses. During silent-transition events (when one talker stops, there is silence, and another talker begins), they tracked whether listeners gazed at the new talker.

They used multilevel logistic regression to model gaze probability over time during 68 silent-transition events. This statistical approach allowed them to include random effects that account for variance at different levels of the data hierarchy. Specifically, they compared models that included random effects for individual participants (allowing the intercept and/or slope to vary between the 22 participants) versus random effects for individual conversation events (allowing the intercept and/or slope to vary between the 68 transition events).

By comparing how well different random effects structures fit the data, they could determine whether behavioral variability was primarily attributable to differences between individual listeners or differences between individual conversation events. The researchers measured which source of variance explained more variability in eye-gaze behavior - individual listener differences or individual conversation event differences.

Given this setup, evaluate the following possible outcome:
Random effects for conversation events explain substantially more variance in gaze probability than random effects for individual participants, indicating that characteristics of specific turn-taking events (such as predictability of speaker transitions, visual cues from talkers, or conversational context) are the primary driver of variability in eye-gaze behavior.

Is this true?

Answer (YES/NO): YES